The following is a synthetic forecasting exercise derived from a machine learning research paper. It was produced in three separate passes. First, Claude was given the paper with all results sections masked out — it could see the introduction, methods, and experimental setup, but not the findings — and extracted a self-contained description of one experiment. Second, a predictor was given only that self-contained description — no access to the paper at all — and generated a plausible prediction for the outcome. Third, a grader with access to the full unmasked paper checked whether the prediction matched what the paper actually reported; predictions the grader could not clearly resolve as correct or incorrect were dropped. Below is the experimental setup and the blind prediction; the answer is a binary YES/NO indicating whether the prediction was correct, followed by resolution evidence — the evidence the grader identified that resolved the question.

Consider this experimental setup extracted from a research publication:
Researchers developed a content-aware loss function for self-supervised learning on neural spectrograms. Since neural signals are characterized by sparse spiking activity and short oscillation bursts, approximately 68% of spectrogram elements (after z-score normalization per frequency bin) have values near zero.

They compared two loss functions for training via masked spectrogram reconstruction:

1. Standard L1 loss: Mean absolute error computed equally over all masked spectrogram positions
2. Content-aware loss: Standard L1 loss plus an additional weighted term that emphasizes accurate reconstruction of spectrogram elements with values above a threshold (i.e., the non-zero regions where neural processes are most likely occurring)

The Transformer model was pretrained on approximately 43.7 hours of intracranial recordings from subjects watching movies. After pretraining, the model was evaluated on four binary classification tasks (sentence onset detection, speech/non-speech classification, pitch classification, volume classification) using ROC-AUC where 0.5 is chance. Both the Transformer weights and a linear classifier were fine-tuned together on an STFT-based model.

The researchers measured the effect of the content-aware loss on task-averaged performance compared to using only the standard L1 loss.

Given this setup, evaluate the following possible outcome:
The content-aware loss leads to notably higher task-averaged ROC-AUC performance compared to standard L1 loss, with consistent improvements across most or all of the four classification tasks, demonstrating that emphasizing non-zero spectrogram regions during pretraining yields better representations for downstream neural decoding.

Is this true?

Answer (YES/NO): NO